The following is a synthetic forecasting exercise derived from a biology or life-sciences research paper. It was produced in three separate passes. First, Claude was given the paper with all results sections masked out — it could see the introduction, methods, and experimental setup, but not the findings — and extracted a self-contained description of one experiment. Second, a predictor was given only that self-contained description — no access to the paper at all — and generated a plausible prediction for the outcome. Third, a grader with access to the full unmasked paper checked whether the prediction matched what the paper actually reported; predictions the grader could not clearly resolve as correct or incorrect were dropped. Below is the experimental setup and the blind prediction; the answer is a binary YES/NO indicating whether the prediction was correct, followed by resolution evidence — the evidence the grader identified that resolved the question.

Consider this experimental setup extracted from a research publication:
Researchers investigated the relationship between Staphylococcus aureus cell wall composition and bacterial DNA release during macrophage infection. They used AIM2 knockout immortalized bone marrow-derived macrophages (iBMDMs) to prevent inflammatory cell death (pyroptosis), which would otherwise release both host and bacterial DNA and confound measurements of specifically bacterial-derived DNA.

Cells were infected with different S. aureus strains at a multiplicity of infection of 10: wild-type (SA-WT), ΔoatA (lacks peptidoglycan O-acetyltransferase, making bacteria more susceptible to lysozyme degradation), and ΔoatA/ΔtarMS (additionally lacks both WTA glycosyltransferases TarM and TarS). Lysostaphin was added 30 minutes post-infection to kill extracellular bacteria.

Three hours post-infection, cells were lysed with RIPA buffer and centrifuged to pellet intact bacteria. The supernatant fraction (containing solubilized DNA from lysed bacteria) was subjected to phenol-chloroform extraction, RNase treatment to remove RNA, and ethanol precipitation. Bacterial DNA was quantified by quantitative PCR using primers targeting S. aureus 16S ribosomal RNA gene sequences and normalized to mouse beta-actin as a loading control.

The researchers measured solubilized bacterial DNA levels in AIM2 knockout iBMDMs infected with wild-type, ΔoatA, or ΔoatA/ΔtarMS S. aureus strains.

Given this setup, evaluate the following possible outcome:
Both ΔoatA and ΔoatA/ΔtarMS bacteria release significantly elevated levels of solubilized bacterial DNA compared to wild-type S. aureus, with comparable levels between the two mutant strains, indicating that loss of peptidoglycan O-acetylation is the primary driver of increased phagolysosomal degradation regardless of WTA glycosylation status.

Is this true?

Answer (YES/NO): NO